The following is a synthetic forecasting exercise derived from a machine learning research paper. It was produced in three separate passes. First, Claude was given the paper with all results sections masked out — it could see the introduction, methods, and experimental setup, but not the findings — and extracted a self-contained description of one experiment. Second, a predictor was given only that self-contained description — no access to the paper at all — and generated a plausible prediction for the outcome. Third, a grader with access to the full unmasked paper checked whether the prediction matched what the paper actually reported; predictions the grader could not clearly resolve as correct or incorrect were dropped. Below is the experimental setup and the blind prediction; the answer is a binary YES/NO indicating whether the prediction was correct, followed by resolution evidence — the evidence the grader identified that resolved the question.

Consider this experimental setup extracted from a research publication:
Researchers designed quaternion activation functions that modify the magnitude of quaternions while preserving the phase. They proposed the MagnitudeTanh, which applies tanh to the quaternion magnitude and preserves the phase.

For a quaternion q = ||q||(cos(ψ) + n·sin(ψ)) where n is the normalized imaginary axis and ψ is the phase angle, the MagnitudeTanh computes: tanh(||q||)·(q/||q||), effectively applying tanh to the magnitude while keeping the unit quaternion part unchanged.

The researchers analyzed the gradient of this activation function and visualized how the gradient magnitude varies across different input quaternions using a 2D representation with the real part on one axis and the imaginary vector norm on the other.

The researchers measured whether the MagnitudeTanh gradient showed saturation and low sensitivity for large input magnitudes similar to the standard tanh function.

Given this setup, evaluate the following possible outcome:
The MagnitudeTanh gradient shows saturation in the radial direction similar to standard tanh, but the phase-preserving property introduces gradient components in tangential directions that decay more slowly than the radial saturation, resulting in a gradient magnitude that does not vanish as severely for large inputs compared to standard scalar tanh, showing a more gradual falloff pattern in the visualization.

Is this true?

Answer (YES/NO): NO